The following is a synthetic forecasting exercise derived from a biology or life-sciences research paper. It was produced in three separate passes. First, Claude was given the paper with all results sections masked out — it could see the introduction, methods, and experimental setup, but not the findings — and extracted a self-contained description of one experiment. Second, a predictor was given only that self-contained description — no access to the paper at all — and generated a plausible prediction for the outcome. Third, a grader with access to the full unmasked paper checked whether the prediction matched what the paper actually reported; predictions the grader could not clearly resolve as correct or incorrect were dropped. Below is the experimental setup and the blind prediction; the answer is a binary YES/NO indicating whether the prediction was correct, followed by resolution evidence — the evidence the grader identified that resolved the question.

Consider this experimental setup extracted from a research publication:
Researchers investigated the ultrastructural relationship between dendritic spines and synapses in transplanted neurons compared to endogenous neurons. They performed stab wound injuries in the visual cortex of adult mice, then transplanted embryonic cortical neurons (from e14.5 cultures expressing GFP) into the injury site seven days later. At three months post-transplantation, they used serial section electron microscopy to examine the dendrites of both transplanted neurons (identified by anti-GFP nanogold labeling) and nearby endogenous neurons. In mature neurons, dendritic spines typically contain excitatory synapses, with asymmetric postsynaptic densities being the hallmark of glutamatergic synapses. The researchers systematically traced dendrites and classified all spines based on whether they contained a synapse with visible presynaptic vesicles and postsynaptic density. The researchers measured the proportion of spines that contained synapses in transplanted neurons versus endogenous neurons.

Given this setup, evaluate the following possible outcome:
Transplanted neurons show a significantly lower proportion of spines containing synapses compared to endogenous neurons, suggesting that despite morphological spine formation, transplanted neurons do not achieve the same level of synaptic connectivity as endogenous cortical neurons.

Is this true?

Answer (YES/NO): YES